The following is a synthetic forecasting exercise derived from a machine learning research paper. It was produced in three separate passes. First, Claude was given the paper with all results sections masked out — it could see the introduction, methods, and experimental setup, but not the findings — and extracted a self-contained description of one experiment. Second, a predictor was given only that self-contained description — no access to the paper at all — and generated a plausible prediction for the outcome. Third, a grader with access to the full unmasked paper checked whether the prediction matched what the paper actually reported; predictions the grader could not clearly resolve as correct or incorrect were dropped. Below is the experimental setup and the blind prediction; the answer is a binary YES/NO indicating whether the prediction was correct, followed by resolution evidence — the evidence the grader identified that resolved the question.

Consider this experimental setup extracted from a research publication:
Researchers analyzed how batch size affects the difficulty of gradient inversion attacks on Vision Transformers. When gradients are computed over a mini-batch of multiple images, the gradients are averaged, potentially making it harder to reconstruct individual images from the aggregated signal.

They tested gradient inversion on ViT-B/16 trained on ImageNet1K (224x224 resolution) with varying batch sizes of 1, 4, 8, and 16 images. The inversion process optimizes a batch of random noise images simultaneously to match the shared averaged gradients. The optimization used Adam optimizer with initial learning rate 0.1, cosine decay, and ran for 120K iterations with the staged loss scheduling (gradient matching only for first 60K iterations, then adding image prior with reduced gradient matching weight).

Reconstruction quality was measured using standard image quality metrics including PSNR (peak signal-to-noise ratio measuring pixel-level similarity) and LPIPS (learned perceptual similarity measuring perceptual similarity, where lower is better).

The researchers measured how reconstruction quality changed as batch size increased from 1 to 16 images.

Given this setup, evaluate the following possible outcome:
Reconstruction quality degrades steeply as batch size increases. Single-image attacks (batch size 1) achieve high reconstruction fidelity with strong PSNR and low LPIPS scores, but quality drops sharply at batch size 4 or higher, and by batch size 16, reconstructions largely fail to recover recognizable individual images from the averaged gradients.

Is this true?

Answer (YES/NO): NO